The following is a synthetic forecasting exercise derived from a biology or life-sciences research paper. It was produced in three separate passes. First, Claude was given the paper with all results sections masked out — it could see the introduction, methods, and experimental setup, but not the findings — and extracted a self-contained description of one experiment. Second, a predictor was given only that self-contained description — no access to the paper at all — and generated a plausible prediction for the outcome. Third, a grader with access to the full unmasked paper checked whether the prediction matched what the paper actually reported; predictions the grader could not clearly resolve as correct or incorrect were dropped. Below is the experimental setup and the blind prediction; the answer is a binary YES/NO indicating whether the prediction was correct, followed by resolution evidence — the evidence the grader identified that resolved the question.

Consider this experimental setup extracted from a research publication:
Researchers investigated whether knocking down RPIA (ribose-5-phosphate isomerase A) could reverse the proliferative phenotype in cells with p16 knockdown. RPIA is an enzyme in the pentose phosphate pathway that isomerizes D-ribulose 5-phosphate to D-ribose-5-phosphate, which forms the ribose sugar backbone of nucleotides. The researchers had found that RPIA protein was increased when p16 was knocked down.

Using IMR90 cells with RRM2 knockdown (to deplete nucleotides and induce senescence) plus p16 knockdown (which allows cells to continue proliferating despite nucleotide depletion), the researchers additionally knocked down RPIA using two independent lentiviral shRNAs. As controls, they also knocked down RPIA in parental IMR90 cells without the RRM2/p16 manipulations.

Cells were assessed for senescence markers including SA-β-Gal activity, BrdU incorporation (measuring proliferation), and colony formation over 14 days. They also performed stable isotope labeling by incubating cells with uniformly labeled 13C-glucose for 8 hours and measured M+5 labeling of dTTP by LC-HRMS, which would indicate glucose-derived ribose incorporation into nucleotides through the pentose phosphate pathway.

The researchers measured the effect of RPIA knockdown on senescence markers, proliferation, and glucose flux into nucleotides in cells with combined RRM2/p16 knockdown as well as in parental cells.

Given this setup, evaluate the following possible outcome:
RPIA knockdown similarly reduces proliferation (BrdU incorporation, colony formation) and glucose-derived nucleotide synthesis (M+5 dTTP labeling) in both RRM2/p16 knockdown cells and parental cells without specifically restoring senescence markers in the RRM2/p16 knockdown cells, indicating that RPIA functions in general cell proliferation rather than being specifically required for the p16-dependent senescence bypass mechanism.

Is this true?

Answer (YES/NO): NO